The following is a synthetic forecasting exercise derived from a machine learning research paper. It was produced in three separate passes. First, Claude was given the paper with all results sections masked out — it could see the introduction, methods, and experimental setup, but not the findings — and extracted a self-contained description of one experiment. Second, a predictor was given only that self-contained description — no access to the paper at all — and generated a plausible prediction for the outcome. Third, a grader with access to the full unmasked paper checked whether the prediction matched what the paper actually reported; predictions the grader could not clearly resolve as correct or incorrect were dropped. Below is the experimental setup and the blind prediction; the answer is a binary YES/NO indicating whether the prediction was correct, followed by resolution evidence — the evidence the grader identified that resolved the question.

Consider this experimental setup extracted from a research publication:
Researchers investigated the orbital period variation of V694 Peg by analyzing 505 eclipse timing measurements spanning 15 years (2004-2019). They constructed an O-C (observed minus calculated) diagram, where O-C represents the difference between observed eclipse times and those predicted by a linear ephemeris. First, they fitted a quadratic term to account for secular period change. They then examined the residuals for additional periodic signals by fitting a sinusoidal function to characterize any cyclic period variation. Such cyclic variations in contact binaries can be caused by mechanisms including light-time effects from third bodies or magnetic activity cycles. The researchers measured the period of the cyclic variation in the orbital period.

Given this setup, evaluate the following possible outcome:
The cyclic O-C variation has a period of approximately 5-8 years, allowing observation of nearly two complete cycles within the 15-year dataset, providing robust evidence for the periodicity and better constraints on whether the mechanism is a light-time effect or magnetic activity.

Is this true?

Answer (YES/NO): NO